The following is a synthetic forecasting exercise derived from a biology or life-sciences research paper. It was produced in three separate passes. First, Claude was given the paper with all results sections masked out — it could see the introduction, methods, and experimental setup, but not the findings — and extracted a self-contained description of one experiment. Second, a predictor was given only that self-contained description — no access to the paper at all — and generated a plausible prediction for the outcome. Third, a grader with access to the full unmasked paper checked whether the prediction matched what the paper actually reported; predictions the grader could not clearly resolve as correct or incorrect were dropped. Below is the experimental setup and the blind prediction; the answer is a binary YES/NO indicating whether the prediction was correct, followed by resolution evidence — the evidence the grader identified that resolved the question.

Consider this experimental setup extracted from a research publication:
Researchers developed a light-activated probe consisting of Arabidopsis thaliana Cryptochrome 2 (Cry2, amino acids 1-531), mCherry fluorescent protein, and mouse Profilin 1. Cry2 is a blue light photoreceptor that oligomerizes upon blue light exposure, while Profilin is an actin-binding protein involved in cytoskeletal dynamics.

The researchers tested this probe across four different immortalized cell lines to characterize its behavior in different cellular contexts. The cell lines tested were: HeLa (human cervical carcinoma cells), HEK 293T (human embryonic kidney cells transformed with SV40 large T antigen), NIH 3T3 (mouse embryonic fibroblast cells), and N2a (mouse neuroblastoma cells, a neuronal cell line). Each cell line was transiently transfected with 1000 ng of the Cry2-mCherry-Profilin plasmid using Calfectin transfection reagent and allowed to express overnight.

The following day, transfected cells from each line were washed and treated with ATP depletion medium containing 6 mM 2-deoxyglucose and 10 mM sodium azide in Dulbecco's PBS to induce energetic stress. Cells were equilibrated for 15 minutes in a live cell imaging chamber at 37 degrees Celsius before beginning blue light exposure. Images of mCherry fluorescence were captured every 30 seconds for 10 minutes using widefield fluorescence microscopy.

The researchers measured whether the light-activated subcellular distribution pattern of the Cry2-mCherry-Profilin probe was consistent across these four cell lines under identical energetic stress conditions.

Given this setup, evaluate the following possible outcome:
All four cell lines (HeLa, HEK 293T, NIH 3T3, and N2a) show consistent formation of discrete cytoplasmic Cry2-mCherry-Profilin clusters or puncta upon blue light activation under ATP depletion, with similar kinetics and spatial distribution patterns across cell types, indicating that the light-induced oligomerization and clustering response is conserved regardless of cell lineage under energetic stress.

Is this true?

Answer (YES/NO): NO